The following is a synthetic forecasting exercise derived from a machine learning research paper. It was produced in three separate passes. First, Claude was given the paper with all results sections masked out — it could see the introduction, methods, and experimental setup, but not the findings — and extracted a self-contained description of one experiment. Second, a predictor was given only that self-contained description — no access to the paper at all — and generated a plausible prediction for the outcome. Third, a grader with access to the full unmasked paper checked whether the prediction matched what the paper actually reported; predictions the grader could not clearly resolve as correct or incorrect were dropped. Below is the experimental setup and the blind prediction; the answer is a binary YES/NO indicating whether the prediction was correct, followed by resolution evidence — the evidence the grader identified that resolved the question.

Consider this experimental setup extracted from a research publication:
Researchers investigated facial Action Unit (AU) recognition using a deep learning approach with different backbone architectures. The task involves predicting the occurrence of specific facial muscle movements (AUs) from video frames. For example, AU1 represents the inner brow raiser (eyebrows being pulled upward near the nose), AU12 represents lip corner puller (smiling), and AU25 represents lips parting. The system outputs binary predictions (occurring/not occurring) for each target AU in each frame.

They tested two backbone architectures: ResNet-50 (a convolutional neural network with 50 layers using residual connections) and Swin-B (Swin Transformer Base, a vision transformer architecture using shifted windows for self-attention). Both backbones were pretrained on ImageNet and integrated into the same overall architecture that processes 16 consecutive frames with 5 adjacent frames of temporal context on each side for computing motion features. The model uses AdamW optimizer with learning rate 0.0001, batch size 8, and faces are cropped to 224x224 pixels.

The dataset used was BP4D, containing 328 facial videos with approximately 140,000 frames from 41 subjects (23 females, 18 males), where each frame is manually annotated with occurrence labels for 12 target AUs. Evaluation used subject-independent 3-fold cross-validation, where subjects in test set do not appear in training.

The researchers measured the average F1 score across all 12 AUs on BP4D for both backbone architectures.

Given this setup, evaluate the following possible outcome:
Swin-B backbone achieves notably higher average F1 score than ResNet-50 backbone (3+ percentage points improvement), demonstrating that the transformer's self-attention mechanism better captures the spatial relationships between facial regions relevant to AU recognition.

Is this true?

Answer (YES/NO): NO